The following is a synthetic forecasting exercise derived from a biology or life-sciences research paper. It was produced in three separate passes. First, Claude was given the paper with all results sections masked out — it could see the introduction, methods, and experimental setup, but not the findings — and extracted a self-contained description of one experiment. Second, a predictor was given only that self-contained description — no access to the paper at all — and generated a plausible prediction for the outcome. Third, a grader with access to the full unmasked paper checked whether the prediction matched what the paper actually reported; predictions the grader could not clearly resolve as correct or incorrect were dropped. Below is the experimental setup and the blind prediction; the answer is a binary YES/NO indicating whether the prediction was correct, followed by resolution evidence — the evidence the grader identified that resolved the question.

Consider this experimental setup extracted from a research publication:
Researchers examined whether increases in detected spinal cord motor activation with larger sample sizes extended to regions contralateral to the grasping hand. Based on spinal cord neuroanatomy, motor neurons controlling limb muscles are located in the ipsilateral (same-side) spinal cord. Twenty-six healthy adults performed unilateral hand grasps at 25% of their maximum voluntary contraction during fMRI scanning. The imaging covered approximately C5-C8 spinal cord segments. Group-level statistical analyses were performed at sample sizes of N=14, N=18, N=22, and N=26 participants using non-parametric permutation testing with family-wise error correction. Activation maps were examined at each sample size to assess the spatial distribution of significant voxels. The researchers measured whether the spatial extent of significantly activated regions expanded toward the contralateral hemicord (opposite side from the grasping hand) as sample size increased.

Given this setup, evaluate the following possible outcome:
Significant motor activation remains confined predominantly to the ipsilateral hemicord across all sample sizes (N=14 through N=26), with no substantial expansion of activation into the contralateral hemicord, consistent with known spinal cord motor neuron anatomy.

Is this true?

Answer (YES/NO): NO